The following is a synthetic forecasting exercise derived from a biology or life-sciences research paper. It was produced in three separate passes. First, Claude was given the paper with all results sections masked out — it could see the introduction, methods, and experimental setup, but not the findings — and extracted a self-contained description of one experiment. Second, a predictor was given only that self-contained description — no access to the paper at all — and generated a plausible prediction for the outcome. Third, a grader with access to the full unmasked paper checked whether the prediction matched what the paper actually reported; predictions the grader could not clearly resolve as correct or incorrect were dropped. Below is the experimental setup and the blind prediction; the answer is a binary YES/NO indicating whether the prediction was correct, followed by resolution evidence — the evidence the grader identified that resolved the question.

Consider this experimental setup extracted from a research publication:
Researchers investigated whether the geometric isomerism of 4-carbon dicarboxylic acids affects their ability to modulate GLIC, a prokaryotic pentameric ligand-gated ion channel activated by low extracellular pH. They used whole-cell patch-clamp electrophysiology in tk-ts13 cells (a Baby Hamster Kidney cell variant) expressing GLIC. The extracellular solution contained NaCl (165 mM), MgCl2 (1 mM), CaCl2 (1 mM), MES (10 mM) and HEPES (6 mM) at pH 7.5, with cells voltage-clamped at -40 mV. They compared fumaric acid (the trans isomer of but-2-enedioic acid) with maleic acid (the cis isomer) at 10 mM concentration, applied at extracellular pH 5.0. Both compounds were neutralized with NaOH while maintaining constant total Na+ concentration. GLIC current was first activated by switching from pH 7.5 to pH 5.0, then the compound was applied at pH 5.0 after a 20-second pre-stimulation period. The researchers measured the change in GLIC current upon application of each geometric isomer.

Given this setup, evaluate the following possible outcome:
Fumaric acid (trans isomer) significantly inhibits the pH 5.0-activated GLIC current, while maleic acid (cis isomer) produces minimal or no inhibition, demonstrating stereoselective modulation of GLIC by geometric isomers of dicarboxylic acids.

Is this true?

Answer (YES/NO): NO